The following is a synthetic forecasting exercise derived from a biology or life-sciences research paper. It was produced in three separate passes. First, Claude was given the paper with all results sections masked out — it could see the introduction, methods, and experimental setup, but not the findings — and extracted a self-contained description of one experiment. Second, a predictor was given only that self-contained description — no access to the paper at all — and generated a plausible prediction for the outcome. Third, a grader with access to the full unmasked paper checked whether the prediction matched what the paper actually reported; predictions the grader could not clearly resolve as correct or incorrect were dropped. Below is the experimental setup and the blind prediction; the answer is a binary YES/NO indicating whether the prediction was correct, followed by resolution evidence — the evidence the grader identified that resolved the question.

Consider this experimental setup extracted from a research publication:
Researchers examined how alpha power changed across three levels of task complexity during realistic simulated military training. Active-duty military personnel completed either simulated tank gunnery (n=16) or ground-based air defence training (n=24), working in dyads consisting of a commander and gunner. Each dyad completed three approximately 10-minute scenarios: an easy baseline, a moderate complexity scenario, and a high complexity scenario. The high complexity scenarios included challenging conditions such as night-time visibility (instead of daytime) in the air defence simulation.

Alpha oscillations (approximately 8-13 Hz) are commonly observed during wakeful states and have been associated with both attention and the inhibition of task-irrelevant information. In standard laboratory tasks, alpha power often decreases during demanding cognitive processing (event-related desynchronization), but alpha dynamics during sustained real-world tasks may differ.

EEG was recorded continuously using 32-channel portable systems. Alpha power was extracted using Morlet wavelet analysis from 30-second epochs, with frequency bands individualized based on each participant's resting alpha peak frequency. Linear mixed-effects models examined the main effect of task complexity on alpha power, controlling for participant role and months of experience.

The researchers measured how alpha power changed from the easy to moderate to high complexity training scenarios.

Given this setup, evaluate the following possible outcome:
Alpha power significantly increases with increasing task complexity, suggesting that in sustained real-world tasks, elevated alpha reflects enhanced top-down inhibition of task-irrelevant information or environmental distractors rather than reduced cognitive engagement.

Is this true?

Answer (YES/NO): NO